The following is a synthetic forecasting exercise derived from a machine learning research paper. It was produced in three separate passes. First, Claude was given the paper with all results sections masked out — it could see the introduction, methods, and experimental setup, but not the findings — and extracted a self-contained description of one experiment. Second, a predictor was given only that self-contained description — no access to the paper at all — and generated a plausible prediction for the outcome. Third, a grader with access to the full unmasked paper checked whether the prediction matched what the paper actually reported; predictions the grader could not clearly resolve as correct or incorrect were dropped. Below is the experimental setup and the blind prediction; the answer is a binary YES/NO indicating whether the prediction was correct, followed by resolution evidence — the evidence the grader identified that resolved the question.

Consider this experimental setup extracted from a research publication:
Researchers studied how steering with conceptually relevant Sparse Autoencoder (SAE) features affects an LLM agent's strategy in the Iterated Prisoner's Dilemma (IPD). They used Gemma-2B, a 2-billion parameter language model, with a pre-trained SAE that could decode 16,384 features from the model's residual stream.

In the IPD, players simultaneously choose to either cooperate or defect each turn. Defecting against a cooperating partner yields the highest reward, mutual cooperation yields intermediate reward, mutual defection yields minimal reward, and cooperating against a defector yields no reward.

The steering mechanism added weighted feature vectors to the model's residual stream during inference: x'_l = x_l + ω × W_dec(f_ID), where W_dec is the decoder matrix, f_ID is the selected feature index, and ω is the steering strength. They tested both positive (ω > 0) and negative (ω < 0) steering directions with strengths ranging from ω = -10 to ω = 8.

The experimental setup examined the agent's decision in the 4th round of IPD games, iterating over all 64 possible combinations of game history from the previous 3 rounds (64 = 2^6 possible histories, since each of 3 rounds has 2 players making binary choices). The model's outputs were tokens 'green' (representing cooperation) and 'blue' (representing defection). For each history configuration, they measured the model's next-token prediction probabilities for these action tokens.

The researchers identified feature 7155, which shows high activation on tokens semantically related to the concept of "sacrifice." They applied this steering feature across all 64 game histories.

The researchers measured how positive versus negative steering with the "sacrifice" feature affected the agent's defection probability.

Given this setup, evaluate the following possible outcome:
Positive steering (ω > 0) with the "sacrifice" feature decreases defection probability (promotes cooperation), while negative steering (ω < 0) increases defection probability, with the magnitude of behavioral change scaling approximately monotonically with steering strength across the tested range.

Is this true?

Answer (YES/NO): NO